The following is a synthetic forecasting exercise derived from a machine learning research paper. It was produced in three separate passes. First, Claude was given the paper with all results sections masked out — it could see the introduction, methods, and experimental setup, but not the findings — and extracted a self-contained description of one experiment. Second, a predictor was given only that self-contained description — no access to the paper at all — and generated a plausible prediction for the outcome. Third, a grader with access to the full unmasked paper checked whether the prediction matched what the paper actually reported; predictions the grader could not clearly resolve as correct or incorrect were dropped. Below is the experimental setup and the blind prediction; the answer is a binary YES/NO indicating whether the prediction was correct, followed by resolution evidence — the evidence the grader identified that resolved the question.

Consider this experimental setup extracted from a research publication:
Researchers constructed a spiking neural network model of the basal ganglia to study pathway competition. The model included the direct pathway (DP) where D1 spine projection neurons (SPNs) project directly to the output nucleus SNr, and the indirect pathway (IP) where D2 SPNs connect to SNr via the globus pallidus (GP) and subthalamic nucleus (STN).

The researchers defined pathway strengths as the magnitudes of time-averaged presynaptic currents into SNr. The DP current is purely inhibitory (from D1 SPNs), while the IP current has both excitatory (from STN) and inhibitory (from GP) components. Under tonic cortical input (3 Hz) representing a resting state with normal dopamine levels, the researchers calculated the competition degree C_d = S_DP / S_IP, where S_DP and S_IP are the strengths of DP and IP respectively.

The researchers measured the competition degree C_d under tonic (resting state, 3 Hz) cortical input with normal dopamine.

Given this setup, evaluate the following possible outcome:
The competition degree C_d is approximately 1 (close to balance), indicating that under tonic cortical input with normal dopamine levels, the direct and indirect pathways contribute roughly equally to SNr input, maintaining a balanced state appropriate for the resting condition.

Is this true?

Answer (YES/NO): YES